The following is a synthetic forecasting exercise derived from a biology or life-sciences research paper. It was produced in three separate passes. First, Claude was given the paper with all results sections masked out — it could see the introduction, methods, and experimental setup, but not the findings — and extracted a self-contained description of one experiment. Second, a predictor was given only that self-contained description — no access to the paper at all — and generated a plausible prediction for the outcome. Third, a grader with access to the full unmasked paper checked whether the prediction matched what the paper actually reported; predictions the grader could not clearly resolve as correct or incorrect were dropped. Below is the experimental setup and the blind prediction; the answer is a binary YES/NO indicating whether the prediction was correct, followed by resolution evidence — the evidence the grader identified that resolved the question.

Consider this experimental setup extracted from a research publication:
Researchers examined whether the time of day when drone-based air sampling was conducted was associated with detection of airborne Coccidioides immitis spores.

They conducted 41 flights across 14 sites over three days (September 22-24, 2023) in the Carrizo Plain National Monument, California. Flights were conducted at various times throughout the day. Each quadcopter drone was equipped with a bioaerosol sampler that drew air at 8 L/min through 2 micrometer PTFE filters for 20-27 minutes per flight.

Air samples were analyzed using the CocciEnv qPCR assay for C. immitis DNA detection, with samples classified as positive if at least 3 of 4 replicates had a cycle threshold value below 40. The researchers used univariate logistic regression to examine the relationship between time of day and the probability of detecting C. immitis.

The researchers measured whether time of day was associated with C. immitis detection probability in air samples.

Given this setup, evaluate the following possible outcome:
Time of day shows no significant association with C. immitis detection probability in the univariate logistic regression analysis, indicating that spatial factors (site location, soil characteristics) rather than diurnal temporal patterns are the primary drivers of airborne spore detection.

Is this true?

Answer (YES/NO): NO